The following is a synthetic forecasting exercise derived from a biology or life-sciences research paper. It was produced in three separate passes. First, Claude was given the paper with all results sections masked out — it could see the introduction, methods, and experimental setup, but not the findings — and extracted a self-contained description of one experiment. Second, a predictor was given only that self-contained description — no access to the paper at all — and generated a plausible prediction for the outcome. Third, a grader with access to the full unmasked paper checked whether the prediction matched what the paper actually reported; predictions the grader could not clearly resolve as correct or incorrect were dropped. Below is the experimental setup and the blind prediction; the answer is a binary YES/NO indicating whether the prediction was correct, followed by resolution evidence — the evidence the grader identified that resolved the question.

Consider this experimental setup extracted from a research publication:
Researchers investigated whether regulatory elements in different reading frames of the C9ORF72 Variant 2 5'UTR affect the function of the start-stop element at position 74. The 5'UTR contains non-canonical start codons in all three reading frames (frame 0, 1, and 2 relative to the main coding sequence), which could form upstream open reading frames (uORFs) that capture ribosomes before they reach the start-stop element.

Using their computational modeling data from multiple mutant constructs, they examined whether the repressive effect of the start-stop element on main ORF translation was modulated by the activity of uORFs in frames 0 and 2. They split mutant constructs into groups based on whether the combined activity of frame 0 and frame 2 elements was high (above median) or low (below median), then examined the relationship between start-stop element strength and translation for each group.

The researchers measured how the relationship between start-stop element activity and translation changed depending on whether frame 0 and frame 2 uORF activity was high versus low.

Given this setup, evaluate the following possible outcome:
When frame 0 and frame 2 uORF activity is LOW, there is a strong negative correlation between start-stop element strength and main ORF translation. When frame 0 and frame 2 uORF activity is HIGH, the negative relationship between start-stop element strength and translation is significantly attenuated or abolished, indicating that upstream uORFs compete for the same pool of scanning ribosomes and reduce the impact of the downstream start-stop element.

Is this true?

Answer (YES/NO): YES